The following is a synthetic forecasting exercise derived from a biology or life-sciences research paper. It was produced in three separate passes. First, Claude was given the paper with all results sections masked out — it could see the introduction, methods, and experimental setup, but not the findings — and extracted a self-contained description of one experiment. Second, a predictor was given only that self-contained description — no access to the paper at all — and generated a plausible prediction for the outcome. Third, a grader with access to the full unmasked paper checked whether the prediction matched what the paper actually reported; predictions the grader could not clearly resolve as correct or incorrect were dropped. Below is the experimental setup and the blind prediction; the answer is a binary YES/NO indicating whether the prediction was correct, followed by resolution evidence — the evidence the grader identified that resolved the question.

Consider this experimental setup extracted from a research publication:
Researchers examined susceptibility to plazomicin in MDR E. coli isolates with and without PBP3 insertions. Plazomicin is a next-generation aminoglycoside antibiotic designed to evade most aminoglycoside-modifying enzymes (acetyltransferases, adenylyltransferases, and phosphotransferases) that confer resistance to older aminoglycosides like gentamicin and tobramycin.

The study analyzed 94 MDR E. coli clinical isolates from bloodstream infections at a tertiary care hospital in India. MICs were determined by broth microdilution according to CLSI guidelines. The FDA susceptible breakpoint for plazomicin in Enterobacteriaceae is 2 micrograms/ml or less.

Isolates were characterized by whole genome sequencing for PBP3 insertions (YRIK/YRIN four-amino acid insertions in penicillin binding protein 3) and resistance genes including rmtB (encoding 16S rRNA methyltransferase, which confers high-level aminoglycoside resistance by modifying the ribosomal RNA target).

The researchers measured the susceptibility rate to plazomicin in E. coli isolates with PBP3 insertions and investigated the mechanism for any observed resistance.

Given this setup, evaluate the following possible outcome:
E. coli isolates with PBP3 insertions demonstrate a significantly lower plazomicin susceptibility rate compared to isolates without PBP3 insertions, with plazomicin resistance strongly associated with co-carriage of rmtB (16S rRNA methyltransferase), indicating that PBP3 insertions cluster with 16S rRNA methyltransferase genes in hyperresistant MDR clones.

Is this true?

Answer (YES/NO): YES